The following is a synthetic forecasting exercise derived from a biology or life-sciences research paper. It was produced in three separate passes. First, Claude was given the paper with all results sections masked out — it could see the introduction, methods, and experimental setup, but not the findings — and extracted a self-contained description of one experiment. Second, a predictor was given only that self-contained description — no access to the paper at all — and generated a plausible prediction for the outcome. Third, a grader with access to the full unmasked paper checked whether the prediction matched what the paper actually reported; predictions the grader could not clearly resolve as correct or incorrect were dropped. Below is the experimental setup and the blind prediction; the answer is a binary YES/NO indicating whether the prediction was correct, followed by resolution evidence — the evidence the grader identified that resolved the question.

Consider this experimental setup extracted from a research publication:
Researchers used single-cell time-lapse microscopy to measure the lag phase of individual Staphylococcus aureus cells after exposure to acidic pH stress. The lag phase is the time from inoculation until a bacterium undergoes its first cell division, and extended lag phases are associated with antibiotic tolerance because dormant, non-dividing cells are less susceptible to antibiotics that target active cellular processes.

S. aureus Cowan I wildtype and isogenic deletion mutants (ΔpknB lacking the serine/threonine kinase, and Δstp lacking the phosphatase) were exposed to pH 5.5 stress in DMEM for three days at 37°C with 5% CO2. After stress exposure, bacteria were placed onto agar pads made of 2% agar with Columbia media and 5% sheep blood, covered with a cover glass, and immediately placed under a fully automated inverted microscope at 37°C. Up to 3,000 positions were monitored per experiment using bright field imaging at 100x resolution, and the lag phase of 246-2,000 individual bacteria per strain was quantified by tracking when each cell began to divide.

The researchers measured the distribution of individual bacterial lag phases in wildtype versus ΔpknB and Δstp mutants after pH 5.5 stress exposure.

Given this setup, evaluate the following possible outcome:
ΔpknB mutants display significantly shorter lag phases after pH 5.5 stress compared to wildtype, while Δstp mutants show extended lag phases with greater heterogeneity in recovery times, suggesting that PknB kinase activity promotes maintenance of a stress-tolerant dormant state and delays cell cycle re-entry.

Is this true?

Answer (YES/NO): NO